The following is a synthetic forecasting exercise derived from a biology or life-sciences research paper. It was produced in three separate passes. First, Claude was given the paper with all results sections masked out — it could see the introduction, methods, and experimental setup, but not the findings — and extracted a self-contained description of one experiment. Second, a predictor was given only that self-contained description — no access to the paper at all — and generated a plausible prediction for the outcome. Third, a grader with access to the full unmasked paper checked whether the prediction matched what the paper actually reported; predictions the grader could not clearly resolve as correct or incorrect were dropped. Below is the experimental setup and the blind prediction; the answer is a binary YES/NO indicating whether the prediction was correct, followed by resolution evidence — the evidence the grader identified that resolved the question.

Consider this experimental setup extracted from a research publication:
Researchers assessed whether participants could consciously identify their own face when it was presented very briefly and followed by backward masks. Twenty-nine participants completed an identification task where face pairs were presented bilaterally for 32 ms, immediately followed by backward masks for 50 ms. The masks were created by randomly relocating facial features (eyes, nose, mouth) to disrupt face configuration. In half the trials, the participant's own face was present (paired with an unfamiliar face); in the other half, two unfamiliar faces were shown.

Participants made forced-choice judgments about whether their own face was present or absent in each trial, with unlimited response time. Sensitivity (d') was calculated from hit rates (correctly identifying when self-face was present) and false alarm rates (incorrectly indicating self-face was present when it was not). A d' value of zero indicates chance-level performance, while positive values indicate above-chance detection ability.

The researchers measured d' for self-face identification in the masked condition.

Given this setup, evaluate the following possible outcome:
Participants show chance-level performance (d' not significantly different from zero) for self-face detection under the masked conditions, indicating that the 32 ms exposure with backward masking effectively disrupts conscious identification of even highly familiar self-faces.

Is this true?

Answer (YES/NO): NO